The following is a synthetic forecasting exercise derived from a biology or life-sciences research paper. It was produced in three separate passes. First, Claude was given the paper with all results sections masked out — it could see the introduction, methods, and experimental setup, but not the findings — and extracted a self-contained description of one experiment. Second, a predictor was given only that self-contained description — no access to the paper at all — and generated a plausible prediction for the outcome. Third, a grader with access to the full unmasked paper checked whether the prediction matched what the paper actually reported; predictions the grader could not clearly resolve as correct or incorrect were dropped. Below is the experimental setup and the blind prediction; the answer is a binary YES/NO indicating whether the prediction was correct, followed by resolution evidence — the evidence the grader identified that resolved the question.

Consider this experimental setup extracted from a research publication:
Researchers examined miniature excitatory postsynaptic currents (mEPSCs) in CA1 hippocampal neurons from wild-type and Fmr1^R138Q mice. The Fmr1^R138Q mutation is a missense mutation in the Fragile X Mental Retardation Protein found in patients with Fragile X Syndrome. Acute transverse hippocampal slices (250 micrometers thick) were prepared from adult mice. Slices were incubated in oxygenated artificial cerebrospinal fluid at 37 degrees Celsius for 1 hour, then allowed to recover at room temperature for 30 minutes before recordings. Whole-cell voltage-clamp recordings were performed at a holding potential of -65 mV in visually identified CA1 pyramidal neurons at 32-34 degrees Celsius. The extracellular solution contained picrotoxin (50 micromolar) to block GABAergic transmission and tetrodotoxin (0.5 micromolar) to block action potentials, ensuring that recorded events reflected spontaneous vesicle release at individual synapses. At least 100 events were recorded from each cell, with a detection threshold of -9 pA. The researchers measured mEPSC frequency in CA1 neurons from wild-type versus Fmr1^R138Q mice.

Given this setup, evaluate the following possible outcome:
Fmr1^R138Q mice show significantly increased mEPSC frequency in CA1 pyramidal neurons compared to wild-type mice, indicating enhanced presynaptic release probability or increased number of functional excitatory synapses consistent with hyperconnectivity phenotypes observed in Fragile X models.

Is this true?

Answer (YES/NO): NO